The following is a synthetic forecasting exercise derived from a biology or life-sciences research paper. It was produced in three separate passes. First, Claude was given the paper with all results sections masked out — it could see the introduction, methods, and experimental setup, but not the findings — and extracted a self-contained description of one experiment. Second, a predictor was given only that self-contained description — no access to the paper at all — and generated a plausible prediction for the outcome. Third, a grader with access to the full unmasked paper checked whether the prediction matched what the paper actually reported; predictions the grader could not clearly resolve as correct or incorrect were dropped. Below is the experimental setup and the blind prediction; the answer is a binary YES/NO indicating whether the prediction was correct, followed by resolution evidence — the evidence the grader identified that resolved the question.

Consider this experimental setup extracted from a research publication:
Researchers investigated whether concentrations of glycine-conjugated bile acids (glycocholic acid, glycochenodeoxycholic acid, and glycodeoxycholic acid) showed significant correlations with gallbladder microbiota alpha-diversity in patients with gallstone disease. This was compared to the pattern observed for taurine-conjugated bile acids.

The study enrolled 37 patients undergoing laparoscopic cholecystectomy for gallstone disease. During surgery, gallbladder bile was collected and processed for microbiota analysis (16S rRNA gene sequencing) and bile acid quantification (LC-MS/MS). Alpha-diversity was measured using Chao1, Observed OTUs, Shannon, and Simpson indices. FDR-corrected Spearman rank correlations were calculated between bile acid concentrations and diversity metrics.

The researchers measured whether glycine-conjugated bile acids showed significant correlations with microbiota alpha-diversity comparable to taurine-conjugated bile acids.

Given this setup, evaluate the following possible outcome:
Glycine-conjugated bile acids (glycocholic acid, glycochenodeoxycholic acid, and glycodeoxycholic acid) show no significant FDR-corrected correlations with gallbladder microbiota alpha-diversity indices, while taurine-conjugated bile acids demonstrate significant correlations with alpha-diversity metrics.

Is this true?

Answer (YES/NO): YES